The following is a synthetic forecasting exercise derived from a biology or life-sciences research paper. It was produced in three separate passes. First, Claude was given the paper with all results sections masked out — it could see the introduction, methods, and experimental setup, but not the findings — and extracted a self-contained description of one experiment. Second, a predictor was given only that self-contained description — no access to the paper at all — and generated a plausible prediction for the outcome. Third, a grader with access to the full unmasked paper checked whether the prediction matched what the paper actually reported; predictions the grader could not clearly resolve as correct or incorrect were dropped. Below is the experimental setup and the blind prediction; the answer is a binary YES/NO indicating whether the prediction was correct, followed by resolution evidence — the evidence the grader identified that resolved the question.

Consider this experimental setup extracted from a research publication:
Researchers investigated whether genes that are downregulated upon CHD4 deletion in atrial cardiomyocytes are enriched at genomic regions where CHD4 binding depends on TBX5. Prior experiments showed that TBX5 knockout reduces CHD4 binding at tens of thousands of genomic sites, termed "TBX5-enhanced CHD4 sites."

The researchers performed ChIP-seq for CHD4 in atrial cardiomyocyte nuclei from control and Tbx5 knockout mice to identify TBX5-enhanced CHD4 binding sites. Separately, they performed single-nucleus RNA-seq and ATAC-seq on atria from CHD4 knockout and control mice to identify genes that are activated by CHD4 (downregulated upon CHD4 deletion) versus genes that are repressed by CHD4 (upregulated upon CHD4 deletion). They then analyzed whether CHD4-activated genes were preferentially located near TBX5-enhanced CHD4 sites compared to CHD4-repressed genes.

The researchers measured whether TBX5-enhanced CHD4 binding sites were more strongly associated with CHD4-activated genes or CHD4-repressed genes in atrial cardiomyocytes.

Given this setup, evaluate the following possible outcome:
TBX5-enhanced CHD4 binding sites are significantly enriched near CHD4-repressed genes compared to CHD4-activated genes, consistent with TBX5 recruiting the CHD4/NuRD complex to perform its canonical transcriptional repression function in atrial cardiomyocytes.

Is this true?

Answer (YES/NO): NO